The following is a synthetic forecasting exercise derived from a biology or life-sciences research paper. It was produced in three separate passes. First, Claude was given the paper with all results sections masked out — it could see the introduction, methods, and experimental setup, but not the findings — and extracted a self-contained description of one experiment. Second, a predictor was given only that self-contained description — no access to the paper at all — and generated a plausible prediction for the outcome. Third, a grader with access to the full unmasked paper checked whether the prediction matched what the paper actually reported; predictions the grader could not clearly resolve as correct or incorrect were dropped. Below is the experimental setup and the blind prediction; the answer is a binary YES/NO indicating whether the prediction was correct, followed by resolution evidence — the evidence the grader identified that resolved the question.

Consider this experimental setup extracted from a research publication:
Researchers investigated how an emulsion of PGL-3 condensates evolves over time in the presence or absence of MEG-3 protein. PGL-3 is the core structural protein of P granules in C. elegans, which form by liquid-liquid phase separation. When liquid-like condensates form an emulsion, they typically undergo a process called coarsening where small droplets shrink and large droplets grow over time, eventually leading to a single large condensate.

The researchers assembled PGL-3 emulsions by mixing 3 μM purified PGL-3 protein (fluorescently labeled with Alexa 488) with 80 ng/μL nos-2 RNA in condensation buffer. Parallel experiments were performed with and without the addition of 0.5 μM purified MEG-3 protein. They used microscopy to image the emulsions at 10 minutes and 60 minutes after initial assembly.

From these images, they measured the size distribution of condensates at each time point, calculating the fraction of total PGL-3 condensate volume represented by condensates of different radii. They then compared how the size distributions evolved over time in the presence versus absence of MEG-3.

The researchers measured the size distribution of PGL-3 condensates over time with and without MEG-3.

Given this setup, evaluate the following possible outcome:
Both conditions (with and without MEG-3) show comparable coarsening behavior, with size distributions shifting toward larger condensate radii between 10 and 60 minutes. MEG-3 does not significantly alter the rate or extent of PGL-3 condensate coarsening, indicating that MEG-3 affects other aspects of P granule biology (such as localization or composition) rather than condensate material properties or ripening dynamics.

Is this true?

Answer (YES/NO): NO